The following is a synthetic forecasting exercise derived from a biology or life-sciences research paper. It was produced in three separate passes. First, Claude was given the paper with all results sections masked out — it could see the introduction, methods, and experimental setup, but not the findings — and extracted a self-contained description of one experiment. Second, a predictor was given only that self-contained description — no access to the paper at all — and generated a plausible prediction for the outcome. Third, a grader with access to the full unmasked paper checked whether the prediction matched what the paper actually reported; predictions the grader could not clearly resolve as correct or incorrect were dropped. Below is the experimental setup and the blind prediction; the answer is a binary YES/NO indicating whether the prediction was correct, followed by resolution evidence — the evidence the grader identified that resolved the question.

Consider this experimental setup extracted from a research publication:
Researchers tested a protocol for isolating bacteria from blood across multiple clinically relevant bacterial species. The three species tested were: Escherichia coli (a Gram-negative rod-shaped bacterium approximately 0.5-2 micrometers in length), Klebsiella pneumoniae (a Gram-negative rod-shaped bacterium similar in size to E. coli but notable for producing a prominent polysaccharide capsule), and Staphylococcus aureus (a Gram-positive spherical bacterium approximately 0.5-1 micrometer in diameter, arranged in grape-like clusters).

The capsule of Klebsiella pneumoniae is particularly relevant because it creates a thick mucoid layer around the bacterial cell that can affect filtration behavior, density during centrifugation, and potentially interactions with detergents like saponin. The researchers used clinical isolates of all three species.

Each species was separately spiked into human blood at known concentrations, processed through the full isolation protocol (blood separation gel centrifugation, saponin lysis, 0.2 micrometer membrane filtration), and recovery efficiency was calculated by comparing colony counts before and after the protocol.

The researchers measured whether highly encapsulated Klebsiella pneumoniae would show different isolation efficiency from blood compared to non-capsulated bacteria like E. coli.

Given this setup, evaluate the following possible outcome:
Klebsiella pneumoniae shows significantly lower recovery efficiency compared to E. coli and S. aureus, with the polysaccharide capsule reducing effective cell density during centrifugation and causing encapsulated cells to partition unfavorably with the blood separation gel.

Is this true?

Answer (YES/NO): NO